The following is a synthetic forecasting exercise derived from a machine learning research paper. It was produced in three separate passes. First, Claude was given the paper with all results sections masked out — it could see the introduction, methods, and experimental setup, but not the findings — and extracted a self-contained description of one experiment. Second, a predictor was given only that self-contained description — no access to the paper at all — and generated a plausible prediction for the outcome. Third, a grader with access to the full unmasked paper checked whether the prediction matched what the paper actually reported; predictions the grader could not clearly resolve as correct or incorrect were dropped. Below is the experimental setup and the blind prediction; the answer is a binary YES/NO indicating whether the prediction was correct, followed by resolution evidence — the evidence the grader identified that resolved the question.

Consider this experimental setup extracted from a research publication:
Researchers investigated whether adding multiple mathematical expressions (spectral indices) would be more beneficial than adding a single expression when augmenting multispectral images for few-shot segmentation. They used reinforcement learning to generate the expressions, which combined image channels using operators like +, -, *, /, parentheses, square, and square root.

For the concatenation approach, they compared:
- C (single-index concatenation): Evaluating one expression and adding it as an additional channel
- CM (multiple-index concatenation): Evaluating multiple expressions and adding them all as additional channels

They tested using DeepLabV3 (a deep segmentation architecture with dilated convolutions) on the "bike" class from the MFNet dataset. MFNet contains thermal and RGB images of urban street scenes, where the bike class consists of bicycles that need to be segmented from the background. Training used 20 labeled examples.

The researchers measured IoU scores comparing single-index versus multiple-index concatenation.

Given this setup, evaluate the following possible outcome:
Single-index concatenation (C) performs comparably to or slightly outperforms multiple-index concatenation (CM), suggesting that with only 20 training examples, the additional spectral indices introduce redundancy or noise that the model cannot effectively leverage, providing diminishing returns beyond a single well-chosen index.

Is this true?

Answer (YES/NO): YES